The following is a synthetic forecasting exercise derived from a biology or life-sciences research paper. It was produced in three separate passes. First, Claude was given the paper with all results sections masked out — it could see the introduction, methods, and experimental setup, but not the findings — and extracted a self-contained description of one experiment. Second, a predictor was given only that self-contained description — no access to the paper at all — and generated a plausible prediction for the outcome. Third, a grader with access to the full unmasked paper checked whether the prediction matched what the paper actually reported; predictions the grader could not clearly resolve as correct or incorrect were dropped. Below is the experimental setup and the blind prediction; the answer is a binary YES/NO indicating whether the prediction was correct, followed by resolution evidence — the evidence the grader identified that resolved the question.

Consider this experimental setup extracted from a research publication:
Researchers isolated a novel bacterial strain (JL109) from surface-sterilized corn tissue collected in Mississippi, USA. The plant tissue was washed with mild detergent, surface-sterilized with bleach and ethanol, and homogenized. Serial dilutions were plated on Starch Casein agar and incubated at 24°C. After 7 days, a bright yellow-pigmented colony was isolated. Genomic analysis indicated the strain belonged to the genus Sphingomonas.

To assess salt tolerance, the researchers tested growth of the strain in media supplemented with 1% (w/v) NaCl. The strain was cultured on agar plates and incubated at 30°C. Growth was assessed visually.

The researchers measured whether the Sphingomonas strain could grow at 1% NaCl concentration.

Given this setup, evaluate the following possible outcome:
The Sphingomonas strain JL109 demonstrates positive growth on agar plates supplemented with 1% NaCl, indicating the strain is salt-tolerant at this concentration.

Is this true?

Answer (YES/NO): NO